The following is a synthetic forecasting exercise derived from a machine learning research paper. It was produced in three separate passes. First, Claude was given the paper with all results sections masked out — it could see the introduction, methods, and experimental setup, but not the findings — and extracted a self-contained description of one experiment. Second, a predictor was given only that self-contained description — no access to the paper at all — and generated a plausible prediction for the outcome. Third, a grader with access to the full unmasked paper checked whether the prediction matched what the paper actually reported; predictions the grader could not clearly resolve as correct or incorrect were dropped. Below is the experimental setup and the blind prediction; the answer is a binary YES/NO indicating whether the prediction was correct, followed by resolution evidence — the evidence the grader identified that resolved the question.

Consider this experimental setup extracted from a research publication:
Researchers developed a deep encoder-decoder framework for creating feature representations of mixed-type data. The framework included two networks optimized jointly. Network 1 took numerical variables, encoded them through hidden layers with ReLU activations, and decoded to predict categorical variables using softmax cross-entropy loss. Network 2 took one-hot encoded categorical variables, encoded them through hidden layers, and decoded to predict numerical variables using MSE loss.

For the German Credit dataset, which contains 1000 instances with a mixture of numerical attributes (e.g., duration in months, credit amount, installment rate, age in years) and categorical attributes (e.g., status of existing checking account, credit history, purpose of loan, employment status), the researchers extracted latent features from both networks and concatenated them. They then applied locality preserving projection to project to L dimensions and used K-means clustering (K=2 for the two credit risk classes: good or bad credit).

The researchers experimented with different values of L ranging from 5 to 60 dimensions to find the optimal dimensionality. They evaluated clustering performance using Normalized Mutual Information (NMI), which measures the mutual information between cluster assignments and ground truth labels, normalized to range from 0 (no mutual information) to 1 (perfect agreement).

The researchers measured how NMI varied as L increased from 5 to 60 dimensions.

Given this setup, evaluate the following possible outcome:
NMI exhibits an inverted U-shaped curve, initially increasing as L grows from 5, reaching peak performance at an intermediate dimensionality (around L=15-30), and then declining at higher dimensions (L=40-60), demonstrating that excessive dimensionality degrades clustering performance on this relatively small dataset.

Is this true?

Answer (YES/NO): NO